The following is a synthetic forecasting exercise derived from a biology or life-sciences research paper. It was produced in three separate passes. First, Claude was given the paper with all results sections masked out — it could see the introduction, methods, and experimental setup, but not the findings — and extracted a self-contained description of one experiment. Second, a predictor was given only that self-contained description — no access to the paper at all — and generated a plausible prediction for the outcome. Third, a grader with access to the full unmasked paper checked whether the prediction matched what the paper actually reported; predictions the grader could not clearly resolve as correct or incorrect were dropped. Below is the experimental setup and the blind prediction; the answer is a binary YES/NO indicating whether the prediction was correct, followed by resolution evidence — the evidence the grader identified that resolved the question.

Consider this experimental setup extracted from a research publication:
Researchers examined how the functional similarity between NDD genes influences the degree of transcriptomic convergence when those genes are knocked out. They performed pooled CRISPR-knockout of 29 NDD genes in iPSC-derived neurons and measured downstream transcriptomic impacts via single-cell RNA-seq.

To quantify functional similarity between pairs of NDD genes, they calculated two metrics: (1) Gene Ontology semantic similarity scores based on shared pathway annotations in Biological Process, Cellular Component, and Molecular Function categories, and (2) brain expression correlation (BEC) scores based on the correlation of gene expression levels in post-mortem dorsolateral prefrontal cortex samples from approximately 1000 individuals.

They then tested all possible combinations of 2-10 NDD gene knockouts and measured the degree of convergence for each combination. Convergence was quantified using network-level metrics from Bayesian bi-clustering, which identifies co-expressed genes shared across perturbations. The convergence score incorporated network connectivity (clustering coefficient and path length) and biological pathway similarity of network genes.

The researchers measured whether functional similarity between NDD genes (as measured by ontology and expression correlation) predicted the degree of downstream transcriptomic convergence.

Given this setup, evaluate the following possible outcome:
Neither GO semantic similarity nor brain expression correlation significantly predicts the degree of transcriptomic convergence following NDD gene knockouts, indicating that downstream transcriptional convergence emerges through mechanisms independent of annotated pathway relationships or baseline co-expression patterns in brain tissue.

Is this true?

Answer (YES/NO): NO